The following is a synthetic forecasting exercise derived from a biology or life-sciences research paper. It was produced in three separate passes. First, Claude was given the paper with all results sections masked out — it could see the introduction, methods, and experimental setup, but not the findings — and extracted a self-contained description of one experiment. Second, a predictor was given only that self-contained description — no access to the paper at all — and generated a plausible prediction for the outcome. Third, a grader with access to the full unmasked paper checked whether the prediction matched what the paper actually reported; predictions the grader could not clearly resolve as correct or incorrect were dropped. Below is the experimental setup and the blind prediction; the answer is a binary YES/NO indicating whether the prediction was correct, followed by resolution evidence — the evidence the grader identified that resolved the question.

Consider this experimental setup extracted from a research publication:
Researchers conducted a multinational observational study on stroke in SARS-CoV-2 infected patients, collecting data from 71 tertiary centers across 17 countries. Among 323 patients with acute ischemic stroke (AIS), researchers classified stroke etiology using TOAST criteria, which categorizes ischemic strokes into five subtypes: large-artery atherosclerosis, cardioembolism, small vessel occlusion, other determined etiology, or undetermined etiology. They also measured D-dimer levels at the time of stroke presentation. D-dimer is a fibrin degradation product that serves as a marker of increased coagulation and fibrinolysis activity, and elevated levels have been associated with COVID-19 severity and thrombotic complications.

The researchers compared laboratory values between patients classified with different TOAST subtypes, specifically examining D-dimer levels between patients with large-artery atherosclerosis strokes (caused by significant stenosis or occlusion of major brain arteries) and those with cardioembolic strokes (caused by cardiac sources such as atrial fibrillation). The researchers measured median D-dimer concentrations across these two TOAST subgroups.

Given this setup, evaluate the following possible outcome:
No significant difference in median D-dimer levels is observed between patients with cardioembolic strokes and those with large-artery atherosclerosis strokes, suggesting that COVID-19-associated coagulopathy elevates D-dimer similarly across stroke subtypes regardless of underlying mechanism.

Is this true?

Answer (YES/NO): NO